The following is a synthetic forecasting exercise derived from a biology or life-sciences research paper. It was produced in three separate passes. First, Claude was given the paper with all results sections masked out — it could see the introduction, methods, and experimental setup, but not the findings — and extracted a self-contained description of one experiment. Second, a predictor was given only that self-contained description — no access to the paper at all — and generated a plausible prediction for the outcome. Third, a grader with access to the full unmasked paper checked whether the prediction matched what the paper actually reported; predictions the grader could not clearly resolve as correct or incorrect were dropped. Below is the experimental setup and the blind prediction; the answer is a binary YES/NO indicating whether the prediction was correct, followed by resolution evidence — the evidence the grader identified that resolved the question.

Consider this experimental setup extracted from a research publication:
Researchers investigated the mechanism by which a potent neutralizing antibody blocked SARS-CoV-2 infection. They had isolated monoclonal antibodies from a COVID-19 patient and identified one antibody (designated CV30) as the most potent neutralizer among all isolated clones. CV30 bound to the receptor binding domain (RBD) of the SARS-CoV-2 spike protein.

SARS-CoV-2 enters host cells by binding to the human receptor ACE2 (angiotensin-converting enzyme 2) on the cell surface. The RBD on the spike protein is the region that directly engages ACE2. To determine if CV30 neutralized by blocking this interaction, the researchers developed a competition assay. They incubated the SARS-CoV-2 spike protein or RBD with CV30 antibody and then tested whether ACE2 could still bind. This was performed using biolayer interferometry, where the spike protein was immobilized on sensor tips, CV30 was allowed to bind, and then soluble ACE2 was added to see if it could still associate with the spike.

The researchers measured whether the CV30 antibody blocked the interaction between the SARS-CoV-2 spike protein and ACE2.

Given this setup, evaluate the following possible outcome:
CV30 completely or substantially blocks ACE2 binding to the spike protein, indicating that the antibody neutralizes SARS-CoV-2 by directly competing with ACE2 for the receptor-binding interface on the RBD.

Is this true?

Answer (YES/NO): YES